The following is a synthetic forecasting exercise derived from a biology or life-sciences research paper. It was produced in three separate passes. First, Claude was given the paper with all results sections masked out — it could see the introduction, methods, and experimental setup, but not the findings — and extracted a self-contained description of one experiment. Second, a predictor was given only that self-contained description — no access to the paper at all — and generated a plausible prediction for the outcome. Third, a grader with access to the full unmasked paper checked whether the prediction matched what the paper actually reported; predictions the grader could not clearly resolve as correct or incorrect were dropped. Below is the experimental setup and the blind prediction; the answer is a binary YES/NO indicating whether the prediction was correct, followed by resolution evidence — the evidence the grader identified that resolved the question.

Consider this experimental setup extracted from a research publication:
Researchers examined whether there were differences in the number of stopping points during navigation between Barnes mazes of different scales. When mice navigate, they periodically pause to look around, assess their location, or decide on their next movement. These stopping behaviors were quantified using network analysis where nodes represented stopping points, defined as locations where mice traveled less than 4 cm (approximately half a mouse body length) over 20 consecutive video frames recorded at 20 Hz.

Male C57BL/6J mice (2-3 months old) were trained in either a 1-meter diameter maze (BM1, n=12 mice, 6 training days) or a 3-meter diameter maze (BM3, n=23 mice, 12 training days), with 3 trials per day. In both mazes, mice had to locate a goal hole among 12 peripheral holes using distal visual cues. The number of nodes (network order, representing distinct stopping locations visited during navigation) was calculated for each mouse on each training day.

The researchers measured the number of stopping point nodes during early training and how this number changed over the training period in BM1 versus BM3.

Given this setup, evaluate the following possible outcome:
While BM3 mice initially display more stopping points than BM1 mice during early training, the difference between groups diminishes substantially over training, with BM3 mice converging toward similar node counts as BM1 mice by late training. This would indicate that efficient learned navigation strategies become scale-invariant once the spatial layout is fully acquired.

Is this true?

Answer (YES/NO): NO